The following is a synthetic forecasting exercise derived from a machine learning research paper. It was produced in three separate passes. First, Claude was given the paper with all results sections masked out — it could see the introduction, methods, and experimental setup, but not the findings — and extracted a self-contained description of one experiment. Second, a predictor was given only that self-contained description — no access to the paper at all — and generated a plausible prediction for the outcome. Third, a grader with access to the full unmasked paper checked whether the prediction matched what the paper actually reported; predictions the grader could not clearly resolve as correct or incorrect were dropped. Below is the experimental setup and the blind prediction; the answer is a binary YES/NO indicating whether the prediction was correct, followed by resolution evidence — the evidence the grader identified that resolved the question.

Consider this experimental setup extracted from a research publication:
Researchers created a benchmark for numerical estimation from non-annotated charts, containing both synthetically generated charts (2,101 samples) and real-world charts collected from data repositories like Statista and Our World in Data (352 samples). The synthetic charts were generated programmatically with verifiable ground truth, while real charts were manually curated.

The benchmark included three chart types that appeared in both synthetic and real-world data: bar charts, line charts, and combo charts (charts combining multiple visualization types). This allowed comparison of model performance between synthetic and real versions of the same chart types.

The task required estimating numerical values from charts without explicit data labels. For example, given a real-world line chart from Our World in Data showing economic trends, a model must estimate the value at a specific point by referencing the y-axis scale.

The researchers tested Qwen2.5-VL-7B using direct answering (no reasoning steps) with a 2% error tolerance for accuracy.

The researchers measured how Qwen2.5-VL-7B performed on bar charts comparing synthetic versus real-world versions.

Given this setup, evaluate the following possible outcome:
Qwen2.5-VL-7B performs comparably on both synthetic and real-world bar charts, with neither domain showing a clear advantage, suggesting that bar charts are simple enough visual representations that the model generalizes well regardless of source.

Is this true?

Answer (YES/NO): NO